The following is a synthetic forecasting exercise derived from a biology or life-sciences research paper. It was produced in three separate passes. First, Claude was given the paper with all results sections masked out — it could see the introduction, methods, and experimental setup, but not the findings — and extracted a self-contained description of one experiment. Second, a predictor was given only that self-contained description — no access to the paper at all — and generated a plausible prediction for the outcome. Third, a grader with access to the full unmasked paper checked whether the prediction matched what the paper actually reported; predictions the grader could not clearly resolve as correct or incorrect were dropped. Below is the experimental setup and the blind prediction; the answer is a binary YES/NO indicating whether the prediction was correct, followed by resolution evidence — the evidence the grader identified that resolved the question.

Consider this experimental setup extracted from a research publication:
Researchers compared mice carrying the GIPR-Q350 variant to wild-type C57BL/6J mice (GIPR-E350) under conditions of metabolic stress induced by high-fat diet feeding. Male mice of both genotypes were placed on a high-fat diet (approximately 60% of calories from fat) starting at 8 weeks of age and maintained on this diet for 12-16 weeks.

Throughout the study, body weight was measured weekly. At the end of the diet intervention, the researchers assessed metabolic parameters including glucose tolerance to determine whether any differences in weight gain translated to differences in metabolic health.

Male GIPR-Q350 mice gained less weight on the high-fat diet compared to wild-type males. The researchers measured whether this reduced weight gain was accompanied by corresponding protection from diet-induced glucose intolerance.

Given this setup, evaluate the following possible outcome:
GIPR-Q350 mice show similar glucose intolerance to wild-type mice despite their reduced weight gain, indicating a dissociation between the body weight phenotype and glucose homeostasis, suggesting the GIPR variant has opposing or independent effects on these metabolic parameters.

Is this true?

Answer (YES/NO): NO